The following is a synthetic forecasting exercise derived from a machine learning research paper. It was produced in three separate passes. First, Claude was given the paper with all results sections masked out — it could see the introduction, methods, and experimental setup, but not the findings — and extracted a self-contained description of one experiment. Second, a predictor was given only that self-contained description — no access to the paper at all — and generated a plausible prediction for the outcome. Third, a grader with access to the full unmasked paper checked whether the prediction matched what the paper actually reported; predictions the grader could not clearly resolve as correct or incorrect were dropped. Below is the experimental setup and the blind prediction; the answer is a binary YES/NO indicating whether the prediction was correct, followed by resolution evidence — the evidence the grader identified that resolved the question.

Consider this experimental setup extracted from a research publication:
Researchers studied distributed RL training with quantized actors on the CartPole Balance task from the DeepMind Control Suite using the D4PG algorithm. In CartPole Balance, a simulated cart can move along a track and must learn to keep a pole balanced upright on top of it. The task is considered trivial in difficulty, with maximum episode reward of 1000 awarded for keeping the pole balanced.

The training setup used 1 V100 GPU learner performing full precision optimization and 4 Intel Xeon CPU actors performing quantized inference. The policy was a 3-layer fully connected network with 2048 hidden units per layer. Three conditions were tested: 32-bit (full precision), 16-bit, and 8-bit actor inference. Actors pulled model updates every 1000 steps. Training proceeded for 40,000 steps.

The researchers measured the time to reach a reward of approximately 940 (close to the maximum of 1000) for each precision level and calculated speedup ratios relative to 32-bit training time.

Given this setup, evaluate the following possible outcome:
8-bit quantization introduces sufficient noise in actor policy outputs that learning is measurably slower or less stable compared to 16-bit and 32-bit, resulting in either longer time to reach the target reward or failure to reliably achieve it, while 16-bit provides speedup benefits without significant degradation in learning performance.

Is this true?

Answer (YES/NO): NO